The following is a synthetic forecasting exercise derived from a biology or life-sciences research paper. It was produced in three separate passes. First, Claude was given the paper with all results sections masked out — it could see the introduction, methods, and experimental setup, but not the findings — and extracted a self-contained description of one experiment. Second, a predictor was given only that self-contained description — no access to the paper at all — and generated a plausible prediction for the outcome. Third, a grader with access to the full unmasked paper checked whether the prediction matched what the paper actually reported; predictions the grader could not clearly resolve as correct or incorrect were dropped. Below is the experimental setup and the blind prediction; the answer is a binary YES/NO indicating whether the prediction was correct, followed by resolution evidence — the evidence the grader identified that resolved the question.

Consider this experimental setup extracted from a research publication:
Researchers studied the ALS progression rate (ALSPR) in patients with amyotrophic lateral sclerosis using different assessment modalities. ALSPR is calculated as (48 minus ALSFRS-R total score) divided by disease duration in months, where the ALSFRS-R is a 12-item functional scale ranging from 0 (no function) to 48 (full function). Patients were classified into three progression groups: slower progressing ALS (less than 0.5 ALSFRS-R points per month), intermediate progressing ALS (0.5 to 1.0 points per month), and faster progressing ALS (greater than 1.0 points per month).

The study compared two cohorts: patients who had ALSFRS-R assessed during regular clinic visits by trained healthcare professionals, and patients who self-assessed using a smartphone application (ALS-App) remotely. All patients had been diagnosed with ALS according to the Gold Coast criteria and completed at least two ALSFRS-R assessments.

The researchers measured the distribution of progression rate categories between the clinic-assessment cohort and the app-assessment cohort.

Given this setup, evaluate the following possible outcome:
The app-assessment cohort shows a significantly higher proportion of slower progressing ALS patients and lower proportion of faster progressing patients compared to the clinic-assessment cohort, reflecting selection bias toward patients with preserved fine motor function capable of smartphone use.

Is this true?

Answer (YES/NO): NO